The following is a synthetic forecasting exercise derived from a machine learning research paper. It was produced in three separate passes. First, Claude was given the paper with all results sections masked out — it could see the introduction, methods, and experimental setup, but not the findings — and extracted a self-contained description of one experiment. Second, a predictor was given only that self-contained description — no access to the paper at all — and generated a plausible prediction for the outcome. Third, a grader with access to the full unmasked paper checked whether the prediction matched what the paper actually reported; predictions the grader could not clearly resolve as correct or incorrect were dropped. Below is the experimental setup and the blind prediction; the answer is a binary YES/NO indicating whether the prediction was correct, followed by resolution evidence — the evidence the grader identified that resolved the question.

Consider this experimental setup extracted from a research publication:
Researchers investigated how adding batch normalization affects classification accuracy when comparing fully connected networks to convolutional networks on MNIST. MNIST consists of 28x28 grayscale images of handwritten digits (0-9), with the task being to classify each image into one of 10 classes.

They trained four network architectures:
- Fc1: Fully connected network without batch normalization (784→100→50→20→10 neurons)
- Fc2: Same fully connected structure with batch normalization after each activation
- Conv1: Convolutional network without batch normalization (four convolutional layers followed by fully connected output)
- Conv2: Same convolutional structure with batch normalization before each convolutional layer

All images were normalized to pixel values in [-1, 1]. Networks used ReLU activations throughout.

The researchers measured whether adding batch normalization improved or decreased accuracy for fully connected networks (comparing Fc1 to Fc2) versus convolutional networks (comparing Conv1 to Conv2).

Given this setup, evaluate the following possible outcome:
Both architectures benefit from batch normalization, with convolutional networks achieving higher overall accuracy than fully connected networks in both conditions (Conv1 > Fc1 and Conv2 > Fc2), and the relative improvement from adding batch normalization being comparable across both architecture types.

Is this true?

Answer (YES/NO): NO